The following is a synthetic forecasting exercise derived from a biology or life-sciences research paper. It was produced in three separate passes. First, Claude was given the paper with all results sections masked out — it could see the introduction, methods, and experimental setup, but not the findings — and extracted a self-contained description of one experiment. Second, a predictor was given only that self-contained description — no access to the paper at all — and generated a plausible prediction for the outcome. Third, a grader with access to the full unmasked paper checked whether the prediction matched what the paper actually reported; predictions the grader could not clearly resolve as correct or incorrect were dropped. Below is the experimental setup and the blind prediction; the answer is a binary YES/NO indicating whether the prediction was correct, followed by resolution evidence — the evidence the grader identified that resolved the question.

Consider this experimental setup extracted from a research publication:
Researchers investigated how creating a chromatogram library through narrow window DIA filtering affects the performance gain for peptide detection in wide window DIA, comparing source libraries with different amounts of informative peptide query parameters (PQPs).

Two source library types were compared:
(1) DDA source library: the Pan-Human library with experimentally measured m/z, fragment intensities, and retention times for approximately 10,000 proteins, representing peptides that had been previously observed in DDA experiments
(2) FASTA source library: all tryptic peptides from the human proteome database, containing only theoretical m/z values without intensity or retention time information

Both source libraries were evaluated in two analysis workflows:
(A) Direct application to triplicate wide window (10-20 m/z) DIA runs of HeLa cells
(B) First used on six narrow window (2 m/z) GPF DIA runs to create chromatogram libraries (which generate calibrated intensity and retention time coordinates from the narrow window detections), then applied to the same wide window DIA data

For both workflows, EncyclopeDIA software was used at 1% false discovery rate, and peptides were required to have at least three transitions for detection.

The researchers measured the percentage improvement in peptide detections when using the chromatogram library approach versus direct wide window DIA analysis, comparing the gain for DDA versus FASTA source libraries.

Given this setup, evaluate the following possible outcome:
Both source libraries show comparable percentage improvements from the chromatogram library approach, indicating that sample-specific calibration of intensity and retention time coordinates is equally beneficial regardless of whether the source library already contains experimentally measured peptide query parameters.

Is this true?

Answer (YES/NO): NO